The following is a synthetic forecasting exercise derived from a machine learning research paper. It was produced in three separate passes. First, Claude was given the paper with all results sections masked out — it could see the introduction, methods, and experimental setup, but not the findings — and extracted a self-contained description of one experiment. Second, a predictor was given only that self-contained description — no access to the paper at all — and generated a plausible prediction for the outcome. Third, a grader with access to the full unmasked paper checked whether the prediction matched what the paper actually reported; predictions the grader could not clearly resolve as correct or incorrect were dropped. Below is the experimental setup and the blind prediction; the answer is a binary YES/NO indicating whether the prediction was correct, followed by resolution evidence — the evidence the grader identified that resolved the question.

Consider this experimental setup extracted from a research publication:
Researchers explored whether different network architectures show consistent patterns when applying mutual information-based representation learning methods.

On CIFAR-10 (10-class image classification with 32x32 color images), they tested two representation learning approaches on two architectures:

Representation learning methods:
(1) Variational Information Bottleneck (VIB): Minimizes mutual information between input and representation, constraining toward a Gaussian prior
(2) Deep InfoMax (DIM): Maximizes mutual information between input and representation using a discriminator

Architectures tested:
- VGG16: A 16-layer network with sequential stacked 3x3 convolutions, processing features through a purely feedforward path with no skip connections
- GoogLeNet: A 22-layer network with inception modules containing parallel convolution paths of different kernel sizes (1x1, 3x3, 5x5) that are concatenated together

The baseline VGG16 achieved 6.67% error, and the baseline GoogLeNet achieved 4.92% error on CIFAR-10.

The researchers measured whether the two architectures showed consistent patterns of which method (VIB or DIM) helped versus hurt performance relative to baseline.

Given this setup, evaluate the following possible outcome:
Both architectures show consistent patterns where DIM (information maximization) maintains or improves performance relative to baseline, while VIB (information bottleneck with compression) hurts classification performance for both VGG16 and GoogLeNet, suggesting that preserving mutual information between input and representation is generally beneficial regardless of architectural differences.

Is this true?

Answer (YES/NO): YES